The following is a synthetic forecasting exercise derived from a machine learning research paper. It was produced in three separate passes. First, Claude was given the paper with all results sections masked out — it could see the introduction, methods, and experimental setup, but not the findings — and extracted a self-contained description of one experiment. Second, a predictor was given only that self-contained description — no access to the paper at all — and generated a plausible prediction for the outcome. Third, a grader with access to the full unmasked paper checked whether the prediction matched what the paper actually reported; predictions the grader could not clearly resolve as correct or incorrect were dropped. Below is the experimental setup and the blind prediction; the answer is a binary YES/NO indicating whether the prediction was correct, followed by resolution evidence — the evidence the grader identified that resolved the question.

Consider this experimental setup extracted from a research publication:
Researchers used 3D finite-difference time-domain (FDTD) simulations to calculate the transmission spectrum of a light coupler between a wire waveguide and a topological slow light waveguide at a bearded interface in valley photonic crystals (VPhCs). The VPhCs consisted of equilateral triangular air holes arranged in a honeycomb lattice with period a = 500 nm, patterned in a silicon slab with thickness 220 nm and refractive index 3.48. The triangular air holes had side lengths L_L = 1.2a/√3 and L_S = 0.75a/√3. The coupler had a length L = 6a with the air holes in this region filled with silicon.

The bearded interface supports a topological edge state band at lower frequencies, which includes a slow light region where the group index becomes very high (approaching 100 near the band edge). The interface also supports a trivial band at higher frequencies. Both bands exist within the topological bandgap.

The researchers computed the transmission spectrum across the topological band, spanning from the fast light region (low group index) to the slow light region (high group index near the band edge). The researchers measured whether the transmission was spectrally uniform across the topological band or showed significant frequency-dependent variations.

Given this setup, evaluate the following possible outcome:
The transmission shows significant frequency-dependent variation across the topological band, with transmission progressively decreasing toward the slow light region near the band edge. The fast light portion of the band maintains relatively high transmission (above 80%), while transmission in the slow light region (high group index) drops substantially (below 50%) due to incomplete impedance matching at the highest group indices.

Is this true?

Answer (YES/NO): NO